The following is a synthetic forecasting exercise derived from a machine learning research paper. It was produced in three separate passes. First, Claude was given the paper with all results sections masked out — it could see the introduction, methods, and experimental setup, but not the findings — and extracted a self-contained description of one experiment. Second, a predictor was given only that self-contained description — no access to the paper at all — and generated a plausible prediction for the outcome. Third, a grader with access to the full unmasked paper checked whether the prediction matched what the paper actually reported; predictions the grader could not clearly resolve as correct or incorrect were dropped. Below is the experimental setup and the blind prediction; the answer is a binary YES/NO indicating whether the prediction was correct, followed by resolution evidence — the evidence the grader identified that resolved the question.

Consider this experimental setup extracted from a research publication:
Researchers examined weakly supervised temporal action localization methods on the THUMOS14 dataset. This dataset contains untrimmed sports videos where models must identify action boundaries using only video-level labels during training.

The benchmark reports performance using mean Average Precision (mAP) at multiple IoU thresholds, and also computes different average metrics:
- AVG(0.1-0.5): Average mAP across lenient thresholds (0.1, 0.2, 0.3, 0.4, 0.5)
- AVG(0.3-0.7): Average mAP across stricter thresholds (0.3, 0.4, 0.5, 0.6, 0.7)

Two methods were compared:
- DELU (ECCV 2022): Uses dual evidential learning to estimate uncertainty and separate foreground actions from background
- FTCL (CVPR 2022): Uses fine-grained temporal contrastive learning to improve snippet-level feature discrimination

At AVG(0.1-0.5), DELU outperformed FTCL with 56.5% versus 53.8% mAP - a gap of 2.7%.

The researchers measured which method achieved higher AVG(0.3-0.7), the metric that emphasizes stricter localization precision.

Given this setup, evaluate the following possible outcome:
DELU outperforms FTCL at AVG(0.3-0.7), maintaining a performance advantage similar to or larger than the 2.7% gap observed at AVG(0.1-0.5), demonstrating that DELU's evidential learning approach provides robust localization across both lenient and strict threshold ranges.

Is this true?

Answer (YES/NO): YES